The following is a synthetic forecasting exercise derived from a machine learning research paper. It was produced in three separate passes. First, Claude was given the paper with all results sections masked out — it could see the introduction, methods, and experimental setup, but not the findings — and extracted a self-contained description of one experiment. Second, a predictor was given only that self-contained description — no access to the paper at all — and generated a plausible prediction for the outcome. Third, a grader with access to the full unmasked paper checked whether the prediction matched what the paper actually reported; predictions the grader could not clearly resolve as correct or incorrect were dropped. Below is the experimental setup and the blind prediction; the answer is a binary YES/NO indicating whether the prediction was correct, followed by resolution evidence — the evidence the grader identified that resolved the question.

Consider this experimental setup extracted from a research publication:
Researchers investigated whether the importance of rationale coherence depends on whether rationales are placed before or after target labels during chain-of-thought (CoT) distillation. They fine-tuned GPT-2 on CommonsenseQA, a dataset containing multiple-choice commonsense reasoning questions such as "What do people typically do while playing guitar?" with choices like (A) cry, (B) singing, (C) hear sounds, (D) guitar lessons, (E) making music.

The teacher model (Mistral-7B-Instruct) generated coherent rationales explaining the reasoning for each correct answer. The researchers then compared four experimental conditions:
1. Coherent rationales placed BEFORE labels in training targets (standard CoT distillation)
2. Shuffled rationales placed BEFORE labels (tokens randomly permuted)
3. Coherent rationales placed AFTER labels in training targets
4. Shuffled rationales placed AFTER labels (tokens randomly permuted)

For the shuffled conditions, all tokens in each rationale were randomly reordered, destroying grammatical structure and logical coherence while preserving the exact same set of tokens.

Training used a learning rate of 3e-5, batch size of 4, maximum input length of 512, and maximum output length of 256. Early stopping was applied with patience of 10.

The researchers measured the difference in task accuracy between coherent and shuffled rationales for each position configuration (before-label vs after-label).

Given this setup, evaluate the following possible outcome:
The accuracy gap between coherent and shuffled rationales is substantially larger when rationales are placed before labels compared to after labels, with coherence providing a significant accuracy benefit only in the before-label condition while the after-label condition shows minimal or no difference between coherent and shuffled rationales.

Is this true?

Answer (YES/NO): YES